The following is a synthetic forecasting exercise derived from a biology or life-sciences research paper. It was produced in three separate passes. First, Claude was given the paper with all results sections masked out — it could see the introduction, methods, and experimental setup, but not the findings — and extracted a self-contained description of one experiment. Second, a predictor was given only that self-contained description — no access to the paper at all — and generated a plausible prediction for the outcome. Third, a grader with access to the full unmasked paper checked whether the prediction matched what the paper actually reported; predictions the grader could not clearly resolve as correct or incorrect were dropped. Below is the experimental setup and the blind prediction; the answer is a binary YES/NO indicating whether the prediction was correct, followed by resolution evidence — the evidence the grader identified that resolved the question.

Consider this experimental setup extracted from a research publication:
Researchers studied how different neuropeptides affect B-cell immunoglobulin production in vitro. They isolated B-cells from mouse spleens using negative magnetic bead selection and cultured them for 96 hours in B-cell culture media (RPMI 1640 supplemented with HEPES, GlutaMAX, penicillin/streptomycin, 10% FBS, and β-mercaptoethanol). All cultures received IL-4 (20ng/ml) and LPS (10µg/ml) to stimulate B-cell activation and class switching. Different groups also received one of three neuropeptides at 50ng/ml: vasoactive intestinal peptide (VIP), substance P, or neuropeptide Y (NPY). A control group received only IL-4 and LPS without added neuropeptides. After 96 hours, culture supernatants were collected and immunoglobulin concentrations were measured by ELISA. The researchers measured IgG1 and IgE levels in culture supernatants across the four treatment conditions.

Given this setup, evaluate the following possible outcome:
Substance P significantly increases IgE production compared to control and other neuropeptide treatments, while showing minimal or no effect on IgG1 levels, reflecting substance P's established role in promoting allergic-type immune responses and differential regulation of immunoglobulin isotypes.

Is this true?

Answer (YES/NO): NO